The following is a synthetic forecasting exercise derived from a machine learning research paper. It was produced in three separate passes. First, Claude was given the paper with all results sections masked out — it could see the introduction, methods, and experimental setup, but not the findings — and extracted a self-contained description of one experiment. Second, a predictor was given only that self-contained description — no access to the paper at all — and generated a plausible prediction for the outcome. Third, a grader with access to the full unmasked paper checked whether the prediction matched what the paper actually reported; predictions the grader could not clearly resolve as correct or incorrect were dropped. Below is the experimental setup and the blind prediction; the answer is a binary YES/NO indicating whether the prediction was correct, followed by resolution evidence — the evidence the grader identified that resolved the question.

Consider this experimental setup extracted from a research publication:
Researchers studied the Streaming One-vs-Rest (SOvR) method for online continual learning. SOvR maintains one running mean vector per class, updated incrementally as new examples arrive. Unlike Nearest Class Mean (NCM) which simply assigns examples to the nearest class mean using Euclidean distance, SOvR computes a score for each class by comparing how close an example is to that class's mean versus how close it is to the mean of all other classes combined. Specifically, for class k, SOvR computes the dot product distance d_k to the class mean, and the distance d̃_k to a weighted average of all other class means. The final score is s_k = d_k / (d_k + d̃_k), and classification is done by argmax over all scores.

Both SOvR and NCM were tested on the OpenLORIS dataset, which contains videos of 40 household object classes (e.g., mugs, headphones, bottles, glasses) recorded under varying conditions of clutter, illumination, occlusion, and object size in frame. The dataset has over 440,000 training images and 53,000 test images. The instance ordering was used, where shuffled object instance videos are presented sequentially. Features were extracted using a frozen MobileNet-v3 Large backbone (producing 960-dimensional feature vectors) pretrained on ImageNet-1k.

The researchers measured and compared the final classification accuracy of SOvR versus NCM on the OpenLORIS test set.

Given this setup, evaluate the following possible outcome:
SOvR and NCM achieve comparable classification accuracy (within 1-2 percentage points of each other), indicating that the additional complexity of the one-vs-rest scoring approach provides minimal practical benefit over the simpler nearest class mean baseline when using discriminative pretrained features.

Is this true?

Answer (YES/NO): NO